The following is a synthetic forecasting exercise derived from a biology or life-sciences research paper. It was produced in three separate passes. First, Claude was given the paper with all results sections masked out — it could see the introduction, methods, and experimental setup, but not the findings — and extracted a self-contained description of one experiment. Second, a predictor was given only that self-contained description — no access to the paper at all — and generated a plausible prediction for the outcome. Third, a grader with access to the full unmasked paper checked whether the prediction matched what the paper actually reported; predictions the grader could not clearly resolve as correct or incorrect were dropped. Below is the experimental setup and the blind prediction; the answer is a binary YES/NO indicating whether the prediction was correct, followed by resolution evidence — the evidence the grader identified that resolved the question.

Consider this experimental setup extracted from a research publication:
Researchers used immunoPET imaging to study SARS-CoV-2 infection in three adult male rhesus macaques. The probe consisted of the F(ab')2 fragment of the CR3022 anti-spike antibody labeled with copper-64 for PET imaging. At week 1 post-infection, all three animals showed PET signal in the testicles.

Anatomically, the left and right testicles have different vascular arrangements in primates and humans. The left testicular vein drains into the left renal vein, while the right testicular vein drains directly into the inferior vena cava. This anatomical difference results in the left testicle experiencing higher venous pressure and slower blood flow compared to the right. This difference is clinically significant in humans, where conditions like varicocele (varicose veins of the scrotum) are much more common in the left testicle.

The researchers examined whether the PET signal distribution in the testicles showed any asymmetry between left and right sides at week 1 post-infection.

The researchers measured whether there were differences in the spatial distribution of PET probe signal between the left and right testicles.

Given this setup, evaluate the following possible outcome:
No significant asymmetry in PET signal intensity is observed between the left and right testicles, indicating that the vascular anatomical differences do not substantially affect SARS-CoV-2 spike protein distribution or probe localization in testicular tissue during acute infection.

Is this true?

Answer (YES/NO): NO